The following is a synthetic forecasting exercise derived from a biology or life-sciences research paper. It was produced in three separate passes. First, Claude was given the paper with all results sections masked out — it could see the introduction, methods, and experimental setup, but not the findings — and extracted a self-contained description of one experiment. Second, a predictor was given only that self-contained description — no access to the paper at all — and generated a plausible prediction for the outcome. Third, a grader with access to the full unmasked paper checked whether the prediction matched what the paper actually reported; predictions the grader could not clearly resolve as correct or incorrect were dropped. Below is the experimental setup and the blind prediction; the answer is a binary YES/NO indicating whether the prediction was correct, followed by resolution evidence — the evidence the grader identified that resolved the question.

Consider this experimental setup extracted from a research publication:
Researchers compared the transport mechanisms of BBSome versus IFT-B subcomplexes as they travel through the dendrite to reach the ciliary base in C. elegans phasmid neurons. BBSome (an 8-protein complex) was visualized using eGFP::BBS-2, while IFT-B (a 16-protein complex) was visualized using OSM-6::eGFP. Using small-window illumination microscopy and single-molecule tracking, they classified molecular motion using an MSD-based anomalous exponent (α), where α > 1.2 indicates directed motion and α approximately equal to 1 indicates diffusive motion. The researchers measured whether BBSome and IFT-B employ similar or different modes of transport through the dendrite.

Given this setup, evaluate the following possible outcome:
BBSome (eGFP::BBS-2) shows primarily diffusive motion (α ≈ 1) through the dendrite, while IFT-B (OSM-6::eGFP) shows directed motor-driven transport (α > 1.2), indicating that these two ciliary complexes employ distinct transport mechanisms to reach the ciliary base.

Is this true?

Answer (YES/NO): YES